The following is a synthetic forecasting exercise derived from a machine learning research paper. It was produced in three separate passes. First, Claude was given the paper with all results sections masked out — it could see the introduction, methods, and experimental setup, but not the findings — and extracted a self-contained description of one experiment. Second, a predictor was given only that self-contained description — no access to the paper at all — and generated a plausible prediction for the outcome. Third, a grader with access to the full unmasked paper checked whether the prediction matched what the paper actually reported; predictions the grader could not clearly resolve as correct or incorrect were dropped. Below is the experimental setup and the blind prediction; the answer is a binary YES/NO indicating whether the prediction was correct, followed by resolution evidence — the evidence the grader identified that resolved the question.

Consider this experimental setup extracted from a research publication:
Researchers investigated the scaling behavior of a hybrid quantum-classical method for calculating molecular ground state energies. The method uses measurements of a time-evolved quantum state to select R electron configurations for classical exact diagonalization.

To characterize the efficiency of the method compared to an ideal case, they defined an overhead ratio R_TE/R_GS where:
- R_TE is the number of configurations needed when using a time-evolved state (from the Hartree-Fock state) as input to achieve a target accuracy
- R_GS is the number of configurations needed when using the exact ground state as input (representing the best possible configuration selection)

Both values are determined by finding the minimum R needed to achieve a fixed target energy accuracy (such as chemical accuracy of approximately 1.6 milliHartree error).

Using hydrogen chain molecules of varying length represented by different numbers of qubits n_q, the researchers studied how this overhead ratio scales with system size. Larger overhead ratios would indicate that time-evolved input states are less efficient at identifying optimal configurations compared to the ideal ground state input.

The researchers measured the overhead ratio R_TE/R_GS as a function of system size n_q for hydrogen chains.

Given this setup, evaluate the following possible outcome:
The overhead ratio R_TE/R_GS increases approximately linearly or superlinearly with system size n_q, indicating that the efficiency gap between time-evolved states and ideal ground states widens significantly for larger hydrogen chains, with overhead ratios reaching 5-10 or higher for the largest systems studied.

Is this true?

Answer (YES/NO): NO